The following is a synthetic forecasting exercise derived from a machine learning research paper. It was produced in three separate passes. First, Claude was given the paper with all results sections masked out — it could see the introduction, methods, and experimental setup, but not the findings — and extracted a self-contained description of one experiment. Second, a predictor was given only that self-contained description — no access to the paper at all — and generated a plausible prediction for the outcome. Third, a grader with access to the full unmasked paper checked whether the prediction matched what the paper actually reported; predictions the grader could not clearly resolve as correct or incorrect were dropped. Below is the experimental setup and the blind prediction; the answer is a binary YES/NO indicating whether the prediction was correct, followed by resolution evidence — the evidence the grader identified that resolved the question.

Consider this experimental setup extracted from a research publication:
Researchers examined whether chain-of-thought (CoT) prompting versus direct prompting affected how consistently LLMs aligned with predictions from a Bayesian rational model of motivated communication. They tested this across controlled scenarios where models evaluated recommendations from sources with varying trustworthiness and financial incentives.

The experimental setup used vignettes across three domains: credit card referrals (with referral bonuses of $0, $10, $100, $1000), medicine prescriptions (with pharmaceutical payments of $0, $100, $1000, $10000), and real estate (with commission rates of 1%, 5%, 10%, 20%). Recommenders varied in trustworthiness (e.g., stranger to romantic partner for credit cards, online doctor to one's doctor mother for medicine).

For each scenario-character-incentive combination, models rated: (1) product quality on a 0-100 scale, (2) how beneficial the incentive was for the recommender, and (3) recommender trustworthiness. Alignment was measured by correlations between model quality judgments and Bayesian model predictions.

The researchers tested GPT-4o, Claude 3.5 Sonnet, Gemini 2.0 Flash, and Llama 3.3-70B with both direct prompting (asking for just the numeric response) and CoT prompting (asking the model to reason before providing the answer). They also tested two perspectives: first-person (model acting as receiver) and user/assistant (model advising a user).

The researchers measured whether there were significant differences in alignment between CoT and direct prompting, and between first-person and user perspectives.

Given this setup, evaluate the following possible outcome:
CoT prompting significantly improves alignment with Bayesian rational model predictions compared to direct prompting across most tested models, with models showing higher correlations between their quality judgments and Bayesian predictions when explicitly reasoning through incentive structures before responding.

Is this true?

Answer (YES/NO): NO